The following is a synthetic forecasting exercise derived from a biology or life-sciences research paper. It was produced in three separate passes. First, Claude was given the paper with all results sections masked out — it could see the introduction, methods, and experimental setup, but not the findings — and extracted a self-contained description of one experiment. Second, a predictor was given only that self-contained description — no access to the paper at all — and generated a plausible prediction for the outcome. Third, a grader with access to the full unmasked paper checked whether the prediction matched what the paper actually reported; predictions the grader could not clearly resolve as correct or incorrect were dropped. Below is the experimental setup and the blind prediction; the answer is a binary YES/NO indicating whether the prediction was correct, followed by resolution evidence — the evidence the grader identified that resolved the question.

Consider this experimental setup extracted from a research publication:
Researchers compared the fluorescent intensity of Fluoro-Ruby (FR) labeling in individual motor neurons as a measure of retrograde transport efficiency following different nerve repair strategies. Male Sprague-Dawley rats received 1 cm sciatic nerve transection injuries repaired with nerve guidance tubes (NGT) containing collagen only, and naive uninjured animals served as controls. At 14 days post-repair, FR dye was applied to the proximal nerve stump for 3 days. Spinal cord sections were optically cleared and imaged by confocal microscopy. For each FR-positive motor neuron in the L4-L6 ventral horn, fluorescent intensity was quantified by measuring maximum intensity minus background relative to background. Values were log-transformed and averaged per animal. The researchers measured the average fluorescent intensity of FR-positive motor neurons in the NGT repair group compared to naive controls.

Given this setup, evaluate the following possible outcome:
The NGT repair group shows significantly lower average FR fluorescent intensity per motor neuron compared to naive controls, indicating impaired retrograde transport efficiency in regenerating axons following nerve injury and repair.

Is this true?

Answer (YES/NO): YES